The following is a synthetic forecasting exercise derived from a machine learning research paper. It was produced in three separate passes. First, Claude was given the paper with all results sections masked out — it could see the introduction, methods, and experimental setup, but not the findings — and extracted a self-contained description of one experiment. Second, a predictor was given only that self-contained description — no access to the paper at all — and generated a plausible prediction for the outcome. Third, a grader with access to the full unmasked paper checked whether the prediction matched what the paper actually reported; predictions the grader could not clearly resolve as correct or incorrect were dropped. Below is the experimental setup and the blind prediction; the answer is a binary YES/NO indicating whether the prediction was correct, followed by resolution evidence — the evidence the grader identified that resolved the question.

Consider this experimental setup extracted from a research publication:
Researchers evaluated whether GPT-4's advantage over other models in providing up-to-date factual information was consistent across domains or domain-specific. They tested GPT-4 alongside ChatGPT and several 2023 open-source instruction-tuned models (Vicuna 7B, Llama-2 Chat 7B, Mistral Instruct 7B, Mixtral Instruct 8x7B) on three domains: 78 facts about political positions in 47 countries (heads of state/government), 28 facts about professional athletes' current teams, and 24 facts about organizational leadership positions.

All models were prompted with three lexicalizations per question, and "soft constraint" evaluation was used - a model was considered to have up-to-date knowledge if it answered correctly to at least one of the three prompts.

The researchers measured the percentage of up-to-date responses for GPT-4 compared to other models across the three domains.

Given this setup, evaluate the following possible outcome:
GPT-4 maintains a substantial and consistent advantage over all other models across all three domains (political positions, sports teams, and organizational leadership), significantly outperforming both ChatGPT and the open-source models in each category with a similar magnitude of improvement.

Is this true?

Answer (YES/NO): NO